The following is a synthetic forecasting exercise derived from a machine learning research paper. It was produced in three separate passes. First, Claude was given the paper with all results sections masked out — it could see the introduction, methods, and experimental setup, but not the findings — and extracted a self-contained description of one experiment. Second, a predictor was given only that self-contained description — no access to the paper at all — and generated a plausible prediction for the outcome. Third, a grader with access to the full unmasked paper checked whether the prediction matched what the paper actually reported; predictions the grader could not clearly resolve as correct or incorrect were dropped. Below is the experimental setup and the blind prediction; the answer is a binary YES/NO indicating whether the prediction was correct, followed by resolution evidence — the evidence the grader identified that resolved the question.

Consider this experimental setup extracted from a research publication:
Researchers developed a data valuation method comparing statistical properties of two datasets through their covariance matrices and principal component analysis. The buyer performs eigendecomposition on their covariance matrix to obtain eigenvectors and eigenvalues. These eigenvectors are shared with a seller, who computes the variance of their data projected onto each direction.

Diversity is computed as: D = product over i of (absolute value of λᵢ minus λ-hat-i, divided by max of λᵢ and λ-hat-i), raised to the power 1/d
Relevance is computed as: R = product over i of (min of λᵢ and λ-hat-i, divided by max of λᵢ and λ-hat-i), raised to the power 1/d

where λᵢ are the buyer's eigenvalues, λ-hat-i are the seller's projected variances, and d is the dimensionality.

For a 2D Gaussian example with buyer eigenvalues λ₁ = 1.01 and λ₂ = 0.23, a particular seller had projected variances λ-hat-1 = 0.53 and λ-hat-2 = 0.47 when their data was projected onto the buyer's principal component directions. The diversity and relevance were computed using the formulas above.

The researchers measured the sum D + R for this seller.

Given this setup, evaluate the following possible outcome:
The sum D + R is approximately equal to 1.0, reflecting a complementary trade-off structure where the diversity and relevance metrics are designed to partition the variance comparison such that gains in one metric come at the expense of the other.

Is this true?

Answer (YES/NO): YES